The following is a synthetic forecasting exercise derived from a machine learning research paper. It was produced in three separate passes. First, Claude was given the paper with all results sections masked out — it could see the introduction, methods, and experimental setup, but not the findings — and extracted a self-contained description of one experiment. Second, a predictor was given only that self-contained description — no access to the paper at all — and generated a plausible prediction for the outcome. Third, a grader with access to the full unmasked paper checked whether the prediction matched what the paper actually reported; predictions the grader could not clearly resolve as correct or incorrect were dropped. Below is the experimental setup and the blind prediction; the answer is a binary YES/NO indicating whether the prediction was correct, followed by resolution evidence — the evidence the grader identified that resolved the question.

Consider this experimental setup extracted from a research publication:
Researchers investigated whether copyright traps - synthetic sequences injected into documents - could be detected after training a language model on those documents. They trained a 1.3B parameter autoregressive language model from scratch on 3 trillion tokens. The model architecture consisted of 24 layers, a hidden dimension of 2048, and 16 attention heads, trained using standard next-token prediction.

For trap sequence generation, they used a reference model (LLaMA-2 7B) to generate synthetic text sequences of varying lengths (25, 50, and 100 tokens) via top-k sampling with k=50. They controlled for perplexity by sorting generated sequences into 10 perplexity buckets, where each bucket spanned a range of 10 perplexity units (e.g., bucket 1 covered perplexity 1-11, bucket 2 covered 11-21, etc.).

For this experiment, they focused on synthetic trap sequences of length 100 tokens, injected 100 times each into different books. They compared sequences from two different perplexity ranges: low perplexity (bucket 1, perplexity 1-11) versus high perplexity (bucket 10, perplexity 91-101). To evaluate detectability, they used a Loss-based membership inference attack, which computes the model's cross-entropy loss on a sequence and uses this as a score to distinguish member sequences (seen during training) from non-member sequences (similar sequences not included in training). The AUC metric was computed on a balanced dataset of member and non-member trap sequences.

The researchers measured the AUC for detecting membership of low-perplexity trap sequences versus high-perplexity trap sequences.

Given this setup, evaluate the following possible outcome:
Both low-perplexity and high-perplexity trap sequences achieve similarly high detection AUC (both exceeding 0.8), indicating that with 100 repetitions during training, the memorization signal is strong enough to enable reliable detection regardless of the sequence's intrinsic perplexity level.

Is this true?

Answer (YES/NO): NO